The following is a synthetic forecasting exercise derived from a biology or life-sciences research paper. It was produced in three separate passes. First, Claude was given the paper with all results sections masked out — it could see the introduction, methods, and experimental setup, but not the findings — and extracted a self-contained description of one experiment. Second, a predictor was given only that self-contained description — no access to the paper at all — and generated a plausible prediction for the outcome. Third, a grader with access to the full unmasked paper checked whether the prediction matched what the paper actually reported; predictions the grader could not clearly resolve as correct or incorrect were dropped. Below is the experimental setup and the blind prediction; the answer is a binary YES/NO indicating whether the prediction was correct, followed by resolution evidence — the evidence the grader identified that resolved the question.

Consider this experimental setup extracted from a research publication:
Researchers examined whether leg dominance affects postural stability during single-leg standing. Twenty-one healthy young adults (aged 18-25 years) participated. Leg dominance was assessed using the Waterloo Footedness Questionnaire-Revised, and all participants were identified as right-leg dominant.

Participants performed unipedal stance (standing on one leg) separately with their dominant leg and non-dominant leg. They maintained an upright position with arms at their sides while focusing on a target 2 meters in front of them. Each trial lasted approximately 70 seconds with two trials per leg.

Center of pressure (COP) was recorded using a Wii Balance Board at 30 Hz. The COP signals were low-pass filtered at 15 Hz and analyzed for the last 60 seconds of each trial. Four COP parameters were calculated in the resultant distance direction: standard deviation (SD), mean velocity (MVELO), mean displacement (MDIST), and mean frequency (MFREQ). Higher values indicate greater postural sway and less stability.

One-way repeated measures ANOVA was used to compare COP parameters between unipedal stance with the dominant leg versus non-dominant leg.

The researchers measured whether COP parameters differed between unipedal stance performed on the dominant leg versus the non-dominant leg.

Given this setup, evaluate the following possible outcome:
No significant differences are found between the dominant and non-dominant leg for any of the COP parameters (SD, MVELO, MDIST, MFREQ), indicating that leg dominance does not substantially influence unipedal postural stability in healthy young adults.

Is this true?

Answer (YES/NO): YES